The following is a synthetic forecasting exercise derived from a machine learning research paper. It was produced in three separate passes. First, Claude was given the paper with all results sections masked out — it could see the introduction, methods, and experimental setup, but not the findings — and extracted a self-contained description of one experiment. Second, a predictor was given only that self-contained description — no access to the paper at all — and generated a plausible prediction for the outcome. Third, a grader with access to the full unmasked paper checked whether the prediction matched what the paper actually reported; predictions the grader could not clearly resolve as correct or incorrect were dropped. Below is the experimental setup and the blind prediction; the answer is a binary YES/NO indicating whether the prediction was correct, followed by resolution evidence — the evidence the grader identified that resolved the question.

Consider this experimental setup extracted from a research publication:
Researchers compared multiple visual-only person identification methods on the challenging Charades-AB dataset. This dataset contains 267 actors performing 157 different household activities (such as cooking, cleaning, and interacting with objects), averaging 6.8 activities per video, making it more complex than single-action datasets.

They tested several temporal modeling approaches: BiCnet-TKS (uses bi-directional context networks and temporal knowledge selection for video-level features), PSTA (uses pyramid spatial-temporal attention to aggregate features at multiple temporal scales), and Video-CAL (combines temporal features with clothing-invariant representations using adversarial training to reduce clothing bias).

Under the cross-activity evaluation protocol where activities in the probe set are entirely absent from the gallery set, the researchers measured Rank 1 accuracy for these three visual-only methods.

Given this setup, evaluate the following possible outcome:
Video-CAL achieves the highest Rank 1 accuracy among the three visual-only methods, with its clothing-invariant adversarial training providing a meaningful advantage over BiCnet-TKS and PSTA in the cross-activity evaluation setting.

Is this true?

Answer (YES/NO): YES